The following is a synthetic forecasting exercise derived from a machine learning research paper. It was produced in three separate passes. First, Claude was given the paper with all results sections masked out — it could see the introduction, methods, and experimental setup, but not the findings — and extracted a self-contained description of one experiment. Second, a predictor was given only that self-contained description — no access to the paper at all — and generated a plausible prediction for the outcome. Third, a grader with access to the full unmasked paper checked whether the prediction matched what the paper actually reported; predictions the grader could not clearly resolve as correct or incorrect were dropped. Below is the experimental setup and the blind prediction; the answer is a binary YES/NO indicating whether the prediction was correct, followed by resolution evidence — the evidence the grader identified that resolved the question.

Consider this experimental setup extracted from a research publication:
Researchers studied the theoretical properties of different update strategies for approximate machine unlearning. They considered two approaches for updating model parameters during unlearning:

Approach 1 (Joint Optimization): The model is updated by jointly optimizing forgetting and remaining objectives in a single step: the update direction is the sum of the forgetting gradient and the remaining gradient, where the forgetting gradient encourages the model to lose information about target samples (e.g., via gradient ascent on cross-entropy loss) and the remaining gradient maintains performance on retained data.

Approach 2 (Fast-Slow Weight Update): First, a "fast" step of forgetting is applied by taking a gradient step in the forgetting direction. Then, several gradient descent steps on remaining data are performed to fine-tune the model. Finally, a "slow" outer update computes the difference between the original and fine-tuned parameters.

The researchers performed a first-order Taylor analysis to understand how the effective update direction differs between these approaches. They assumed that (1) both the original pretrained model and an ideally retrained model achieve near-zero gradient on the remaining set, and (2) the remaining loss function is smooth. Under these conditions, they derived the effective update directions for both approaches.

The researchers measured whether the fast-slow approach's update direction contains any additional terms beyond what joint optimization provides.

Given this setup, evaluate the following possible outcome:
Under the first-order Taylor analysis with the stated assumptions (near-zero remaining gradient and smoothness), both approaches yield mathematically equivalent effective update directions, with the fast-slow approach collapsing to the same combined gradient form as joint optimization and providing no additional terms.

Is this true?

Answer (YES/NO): NO